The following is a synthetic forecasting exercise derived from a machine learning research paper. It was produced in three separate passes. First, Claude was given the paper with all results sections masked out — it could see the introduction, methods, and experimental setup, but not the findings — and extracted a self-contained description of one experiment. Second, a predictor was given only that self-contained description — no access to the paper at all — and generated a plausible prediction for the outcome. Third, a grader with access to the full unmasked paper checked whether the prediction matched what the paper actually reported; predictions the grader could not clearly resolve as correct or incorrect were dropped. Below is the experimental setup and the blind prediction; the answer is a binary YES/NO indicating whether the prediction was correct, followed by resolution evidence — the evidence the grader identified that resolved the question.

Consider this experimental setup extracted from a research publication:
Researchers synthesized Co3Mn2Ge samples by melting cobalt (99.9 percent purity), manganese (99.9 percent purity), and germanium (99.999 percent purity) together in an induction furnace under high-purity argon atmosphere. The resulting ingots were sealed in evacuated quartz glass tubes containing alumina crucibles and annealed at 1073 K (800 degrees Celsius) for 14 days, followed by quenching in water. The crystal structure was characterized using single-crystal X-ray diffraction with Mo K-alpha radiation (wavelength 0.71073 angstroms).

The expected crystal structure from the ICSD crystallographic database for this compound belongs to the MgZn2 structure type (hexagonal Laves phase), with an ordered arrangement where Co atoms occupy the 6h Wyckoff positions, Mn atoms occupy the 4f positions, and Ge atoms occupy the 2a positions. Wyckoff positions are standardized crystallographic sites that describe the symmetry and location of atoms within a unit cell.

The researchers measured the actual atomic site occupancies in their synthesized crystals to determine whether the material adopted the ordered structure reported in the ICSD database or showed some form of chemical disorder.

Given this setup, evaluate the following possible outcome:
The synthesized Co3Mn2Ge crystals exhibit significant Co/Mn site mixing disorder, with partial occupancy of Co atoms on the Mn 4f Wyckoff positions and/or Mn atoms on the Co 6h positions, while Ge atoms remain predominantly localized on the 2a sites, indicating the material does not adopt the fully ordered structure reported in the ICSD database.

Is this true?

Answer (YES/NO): NO